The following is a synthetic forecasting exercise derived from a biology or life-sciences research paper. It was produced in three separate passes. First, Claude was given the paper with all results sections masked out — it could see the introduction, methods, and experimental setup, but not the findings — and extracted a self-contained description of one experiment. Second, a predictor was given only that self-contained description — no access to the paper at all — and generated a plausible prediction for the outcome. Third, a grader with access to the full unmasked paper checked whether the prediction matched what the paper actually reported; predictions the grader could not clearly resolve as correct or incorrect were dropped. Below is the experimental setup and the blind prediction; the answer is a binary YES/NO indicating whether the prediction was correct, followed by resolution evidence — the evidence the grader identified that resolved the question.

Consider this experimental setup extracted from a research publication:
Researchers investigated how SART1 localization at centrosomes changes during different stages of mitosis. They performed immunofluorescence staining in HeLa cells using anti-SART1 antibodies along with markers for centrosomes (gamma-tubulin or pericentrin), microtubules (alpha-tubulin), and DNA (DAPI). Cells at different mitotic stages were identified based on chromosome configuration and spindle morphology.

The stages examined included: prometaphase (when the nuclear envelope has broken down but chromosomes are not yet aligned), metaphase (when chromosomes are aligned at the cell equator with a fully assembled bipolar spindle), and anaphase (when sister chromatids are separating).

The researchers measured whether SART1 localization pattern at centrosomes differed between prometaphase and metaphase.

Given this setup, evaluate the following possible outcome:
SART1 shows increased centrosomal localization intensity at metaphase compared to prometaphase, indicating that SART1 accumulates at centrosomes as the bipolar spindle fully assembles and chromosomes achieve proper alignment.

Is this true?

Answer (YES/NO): YES